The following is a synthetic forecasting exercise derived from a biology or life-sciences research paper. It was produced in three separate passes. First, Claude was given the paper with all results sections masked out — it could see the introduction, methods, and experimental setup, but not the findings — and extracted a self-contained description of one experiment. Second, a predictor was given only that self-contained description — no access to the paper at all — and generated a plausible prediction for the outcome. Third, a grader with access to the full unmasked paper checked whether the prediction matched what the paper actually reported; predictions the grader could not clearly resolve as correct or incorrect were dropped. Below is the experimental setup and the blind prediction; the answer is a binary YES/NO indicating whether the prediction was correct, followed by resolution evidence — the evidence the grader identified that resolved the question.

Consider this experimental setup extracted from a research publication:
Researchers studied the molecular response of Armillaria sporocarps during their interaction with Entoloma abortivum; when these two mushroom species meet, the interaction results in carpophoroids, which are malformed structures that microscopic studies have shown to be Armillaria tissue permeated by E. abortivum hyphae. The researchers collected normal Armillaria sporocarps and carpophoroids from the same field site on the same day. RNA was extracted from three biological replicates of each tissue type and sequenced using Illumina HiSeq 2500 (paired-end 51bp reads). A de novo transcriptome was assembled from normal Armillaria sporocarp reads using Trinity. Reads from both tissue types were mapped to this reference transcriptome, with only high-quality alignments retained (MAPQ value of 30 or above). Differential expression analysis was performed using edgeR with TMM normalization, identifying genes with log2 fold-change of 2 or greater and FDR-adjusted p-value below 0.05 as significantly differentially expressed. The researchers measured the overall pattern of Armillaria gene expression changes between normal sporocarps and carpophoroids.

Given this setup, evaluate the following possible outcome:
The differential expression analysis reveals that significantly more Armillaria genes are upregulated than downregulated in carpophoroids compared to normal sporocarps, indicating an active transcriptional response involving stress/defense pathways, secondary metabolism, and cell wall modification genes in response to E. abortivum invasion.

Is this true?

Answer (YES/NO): NO